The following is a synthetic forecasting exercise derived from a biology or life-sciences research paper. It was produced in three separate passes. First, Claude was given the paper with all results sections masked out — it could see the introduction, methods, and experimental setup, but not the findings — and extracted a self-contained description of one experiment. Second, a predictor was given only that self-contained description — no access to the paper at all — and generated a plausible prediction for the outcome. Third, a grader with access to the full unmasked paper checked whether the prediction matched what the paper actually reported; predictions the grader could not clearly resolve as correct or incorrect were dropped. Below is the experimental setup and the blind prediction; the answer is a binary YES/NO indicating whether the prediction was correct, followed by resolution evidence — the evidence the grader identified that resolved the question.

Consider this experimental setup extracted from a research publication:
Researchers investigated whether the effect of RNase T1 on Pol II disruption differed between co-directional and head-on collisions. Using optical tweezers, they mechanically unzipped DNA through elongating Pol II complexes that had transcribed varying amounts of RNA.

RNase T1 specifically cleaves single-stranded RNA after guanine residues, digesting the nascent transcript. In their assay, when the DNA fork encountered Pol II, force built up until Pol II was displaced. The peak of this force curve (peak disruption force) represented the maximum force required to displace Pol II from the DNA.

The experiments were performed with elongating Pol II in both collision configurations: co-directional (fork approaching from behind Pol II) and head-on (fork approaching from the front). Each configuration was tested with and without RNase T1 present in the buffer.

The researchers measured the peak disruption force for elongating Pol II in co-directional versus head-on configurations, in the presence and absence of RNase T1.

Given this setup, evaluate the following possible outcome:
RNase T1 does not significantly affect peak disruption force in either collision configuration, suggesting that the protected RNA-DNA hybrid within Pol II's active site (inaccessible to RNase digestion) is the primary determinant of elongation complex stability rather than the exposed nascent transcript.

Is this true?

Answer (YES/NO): NO